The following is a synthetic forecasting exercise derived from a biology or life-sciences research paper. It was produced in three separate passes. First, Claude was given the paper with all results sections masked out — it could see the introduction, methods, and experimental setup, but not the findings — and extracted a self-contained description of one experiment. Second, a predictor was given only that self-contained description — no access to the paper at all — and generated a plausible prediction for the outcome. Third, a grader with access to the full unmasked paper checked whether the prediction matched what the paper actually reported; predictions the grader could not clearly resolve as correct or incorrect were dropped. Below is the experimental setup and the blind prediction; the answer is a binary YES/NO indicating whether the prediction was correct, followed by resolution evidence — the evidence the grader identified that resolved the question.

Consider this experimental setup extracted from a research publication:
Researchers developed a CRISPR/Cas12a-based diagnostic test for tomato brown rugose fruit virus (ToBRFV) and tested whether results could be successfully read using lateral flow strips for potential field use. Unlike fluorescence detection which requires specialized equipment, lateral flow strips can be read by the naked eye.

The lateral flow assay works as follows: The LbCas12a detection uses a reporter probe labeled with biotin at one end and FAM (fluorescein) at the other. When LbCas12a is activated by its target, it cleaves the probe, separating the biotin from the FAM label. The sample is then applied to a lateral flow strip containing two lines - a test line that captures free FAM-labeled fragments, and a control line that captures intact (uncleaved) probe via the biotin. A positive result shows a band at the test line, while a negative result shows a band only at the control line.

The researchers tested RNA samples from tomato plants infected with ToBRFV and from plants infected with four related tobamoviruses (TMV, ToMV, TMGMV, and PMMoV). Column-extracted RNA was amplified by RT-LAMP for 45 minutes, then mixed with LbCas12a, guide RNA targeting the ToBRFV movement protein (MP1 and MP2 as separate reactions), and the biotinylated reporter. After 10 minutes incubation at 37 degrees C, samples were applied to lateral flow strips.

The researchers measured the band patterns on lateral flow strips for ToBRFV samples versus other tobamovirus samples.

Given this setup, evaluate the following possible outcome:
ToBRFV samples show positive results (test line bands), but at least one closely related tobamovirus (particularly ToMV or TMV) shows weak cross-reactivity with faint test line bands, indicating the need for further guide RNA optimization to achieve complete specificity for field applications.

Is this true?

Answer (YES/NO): NO